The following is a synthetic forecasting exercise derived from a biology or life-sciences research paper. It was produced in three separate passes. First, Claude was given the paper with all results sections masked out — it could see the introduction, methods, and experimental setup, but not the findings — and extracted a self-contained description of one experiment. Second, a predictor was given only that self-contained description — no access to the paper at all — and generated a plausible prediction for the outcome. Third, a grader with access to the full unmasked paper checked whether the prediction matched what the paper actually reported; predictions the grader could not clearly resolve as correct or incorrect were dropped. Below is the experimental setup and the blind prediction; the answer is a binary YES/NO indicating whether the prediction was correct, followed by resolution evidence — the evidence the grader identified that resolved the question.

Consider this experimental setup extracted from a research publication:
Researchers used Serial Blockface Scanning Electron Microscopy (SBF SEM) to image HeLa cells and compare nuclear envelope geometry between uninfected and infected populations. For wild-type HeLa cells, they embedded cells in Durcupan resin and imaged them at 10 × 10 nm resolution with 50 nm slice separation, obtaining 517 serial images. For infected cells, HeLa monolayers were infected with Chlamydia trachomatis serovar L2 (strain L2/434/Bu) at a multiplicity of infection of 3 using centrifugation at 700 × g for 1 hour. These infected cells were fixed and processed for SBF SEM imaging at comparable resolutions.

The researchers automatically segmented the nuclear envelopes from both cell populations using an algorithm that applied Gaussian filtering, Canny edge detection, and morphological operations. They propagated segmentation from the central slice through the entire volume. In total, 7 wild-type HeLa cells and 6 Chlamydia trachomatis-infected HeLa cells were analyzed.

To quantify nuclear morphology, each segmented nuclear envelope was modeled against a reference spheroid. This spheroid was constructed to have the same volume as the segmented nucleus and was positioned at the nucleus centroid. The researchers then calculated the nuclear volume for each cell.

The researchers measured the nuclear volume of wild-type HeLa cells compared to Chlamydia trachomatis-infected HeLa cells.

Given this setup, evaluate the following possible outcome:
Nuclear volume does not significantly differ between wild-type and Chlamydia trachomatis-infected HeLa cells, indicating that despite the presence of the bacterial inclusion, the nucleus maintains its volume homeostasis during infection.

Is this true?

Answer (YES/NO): NO